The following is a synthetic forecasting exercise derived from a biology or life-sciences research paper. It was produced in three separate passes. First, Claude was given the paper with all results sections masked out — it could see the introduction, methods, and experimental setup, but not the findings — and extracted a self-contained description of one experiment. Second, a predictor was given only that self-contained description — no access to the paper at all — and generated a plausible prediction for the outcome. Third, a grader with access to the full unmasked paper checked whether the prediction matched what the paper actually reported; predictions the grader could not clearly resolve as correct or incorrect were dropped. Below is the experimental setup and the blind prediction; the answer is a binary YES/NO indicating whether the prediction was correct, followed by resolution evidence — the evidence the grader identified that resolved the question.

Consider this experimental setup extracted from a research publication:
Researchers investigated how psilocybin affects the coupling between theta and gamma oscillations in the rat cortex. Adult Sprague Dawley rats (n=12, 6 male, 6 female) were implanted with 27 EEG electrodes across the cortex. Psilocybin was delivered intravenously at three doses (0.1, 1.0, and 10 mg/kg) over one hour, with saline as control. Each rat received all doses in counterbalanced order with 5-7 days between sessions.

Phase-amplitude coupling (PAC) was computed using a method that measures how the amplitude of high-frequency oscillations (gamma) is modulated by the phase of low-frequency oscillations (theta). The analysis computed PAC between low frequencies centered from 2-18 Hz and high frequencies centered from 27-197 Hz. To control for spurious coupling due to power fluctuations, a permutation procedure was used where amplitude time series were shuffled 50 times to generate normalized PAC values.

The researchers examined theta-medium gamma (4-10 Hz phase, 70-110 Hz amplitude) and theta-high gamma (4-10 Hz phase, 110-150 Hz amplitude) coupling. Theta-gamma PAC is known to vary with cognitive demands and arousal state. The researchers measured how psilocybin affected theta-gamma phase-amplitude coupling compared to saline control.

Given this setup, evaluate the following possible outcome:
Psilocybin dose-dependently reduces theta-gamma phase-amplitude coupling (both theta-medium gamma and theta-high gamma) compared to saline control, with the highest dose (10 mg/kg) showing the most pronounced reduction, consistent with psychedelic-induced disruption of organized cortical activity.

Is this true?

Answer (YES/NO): YES